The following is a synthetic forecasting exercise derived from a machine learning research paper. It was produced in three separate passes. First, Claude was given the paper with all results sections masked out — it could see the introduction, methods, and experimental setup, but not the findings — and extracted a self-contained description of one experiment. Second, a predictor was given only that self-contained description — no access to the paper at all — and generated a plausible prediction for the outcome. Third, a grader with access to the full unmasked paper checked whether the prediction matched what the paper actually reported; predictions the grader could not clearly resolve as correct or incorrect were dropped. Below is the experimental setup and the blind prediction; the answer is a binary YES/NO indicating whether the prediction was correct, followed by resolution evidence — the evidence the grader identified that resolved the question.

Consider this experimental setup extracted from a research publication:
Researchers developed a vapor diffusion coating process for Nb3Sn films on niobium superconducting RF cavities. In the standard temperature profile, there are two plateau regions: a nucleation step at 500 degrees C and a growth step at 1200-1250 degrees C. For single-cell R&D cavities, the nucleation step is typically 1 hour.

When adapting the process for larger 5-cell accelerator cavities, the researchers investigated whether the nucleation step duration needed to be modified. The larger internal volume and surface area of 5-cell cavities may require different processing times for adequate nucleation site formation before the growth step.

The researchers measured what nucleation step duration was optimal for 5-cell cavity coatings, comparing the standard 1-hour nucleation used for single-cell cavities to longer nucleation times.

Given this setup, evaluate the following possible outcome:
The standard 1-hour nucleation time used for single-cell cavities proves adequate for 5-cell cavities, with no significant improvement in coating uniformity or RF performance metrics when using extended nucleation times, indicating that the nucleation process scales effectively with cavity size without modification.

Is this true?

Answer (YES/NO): NO